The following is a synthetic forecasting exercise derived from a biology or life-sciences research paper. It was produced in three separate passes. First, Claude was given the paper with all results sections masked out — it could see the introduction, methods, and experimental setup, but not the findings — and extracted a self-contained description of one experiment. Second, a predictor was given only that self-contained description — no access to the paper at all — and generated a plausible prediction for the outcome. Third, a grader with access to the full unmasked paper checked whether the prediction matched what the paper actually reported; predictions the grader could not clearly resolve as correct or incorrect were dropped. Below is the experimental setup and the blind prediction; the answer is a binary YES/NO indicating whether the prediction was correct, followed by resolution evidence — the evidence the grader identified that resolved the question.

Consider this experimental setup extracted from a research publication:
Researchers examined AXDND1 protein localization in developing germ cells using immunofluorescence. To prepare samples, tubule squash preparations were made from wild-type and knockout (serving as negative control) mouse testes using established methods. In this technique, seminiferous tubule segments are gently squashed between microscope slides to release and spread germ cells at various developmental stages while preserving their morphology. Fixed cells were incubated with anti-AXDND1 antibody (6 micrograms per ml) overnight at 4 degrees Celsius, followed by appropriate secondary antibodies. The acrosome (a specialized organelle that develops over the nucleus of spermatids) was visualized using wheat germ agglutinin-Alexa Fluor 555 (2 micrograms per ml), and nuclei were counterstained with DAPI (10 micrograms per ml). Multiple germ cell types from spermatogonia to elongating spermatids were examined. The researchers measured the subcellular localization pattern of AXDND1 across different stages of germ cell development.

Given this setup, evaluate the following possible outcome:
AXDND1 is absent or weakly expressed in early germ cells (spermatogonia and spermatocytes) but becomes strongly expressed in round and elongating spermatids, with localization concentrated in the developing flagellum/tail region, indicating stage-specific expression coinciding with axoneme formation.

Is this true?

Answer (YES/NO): NO